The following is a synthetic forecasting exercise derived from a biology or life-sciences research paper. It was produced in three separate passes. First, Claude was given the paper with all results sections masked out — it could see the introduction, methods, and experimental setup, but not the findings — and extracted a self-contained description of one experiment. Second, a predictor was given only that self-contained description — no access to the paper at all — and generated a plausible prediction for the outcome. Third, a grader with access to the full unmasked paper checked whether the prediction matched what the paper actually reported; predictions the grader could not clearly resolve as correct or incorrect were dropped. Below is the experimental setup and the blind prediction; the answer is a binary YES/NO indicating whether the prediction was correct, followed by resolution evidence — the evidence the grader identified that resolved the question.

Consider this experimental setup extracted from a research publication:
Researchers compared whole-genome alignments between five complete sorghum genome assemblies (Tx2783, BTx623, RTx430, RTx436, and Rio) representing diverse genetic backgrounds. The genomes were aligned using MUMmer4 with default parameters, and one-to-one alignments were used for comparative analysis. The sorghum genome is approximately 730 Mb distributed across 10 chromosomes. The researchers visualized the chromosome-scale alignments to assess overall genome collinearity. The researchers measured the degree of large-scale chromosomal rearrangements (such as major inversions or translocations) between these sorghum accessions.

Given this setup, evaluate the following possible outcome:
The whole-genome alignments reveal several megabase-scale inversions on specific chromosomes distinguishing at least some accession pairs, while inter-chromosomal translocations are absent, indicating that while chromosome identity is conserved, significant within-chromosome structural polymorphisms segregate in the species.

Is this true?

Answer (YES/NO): NO